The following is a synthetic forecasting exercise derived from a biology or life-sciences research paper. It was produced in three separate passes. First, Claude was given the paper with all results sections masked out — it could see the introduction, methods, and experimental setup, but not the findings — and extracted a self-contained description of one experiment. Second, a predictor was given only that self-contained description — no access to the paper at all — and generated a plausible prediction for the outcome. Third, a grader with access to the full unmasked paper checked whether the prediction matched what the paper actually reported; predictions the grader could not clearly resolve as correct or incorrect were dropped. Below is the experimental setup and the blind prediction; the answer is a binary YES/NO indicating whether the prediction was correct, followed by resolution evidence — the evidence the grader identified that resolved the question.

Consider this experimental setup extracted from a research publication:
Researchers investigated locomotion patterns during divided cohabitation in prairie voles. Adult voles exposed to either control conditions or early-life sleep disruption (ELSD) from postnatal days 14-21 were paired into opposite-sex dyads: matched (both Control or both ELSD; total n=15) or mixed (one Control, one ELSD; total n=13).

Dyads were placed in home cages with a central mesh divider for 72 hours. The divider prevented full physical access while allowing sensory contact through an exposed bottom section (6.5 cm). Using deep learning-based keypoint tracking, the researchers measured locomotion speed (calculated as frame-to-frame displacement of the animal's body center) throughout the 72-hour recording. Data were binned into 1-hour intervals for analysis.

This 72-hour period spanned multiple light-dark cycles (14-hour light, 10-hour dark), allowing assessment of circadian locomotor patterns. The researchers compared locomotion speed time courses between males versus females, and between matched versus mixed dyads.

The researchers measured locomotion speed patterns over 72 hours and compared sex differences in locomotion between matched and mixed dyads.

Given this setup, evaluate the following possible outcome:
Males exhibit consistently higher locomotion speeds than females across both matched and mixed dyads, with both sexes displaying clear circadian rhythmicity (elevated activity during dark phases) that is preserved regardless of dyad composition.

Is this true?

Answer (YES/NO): NO